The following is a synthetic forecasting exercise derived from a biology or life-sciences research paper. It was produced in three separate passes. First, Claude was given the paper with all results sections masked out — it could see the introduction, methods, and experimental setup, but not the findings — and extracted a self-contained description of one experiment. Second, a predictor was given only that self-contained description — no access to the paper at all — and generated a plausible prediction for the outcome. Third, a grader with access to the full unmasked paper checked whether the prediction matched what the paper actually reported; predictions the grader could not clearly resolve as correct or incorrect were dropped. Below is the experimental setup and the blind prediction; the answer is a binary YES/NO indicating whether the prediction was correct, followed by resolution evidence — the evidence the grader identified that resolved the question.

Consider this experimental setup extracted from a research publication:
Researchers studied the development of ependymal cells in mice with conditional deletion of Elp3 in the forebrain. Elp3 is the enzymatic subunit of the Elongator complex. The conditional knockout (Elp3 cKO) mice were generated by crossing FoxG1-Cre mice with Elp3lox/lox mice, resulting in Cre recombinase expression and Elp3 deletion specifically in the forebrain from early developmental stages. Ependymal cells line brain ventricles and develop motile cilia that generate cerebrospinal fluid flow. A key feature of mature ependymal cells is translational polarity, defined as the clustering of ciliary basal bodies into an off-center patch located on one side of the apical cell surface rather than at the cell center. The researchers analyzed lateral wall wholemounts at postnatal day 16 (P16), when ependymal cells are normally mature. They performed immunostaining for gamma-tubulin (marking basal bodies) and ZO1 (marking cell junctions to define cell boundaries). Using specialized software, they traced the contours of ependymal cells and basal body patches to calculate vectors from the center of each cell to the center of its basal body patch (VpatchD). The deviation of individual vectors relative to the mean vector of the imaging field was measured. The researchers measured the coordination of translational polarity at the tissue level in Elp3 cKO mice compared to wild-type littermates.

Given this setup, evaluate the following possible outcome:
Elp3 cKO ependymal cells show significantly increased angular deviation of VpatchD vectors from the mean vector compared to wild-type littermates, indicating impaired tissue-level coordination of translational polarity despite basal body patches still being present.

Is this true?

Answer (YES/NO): YES